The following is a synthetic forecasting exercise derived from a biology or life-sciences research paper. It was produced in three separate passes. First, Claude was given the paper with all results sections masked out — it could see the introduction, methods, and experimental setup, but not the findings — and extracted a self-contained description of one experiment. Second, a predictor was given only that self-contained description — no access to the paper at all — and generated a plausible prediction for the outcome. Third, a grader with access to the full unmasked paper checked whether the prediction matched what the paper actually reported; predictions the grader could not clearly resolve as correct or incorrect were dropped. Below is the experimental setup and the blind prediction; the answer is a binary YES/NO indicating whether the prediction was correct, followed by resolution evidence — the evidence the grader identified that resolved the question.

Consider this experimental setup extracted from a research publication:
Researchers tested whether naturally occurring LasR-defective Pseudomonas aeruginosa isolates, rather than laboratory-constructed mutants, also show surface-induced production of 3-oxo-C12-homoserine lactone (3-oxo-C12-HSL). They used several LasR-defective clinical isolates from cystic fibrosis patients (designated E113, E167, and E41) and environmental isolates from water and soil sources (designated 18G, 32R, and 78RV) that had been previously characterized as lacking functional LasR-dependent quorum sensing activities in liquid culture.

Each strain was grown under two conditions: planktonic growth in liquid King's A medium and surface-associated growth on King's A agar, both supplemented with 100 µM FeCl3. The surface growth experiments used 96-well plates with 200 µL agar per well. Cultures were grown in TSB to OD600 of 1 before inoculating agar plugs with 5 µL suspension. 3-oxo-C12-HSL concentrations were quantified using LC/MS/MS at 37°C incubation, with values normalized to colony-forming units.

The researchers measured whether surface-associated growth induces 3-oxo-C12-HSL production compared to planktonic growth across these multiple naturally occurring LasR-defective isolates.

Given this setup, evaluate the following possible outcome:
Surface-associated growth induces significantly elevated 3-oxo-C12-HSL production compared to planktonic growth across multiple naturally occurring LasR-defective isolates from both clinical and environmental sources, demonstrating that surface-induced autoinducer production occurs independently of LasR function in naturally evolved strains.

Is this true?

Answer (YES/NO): YES